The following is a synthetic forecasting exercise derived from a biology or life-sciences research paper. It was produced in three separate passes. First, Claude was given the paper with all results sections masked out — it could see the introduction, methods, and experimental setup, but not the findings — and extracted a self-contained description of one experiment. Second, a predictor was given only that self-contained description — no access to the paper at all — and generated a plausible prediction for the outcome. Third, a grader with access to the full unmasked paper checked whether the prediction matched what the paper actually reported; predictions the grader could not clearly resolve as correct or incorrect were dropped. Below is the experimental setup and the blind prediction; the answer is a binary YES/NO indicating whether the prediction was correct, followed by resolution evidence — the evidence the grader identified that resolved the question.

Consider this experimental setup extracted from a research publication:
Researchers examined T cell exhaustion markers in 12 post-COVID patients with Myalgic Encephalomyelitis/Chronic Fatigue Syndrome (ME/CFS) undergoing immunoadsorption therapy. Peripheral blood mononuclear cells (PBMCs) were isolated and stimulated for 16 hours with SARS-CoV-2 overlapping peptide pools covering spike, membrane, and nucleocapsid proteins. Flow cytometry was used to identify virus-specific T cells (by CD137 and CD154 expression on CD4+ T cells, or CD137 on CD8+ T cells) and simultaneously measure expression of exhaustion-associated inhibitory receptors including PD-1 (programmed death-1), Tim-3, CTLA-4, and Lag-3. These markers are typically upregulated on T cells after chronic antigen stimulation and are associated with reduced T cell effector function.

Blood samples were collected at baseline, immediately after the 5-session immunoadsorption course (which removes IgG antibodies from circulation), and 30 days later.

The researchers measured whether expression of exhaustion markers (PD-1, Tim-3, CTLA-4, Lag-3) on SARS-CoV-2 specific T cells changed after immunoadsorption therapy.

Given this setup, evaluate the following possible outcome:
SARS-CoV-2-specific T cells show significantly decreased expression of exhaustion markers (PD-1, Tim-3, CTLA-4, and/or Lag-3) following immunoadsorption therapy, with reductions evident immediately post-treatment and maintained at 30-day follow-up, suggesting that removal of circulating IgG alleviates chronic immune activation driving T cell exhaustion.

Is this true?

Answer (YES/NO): NO